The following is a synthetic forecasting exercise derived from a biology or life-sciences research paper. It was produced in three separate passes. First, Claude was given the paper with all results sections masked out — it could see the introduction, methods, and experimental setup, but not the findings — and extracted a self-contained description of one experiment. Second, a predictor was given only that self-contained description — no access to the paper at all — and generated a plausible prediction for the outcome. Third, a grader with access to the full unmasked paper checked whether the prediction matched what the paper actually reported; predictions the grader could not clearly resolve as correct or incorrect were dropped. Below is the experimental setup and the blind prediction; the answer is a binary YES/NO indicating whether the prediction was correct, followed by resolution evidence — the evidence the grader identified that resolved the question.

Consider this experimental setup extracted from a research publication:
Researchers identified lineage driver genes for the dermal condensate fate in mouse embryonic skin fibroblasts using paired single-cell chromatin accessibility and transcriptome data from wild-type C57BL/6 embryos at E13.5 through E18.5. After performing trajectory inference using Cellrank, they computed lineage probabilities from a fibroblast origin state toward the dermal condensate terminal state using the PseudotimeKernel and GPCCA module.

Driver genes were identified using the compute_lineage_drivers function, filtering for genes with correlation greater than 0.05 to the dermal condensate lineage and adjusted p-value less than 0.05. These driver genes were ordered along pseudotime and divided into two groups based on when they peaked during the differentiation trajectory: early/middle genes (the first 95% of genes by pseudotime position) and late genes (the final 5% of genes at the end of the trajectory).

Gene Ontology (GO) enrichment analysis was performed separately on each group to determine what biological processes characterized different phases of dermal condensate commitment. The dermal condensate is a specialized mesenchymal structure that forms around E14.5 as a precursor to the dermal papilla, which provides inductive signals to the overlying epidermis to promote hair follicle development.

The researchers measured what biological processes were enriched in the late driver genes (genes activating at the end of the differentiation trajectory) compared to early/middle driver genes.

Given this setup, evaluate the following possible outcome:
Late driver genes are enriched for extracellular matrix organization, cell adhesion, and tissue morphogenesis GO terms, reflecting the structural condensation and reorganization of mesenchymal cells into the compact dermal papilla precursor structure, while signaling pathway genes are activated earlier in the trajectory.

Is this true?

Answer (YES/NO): NO